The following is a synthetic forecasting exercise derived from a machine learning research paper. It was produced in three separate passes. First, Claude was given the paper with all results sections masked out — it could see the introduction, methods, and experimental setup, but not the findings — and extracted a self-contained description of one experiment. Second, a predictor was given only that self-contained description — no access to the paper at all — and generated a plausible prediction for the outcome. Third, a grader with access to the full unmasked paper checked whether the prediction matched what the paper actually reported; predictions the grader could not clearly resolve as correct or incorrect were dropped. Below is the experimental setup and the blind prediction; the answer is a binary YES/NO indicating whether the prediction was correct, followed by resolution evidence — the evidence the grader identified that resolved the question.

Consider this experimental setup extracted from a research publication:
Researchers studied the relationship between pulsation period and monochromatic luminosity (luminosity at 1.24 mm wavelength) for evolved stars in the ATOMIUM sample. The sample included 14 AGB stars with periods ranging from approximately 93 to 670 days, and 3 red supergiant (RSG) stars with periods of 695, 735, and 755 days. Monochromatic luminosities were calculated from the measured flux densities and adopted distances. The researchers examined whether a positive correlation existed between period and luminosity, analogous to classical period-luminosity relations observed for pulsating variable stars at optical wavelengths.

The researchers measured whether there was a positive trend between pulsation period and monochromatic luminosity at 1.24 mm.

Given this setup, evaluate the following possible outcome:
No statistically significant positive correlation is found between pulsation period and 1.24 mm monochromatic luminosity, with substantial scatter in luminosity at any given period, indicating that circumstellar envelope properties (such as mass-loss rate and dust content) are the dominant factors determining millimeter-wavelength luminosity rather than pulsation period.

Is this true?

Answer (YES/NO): NO